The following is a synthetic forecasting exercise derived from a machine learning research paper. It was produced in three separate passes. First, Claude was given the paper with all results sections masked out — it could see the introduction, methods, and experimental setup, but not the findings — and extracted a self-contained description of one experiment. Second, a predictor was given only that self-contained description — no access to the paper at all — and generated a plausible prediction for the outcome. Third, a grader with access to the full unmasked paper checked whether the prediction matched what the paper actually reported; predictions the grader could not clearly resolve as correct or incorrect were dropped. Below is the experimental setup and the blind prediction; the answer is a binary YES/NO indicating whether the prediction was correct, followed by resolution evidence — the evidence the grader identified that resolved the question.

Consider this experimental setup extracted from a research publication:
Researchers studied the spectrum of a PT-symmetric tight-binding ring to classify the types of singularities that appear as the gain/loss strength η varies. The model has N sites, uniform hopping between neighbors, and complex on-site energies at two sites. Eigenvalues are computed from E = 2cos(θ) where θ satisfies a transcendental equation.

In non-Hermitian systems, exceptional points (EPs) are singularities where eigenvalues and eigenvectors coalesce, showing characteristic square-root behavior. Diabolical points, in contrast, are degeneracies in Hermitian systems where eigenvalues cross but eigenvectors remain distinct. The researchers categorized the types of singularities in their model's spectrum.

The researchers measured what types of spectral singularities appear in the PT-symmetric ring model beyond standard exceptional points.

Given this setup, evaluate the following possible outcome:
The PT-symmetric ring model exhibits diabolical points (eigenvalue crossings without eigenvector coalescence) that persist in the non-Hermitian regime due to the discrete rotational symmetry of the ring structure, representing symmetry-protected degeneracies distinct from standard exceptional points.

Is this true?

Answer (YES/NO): NO